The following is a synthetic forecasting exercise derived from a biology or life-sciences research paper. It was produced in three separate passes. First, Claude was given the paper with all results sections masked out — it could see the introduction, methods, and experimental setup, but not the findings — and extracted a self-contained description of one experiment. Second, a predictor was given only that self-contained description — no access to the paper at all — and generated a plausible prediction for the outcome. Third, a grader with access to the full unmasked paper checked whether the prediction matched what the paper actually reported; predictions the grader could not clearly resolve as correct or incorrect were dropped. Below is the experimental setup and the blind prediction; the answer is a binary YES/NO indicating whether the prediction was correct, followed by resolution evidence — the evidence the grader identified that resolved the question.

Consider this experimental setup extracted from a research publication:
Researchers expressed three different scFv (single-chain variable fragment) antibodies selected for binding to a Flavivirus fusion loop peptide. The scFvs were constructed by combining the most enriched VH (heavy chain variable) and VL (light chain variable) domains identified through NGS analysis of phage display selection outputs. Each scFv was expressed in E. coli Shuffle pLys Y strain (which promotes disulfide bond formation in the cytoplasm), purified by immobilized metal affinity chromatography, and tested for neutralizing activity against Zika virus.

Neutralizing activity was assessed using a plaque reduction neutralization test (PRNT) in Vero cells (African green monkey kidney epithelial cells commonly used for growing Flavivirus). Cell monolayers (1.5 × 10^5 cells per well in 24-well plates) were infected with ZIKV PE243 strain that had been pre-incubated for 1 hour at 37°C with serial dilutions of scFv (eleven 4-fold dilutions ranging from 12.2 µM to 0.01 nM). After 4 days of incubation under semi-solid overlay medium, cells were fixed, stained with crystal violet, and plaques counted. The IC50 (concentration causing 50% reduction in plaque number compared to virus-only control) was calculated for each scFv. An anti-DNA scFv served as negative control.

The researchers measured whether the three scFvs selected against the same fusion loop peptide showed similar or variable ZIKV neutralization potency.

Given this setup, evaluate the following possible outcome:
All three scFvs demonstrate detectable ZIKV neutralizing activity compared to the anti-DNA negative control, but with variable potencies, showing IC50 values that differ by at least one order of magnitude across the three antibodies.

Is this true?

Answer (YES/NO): NO